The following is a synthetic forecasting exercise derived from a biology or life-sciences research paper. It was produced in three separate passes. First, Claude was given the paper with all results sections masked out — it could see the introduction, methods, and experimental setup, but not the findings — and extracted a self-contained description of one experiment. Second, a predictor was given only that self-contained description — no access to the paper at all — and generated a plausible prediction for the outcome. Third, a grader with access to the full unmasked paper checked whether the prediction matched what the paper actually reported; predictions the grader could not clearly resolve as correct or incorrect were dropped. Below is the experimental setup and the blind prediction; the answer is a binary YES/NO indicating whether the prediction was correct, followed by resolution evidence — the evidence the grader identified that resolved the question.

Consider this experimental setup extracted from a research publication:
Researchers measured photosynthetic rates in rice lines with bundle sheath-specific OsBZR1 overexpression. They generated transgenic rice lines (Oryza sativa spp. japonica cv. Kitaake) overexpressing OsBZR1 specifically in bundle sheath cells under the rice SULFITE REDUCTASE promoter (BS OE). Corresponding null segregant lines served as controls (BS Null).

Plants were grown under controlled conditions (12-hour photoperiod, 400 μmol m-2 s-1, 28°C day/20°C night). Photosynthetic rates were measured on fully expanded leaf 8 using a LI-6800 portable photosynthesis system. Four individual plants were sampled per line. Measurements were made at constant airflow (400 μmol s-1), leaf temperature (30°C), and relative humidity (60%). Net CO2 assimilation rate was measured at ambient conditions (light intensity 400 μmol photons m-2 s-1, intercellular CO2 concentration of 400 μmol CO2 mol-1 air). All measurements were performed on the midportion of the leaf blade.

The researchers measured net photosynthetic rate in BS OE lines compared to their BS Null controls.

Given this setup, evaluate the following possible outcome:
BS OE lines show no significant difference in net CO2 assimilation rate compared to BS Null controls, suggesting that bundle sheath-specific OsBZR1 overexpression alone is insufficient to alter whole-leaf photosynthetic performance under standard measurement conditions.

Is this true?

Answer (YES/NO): YES